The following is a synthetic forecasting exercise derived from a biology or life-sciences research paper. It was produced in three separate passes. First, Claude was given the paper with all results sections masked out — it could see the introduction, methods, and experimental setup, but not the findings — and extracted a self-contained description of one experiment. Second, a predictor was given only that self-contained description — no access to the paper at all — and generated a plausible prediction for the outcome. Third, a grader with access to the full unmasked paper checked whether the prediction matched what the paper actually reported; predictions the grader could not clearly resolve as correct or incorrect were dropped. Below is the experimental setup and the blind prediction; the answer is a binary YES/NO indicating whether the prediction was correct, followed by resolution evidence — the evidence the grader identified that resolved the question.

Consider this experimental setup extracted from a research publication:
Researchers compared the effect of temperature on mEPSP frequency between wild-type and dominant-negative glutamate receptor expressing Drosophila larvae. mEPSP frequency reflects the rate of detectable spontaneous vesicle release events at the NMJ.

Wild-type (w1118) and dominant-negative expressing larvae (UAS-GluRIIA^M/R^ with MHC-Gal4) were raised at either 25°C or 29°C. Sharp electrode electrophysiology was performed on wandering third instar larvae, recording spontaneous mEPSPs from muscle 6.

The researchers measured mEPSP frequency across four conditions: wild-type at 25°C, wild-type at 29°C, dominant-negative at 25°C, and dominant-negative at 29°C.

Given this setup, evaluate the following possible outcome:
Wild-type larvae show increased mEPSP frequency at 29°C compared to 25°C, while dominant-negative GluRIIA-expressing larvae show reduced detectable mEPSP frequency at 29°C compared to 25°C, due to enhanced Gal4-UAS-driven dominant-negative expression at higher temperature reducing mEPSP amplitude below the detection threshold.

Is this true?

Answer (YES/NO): NO